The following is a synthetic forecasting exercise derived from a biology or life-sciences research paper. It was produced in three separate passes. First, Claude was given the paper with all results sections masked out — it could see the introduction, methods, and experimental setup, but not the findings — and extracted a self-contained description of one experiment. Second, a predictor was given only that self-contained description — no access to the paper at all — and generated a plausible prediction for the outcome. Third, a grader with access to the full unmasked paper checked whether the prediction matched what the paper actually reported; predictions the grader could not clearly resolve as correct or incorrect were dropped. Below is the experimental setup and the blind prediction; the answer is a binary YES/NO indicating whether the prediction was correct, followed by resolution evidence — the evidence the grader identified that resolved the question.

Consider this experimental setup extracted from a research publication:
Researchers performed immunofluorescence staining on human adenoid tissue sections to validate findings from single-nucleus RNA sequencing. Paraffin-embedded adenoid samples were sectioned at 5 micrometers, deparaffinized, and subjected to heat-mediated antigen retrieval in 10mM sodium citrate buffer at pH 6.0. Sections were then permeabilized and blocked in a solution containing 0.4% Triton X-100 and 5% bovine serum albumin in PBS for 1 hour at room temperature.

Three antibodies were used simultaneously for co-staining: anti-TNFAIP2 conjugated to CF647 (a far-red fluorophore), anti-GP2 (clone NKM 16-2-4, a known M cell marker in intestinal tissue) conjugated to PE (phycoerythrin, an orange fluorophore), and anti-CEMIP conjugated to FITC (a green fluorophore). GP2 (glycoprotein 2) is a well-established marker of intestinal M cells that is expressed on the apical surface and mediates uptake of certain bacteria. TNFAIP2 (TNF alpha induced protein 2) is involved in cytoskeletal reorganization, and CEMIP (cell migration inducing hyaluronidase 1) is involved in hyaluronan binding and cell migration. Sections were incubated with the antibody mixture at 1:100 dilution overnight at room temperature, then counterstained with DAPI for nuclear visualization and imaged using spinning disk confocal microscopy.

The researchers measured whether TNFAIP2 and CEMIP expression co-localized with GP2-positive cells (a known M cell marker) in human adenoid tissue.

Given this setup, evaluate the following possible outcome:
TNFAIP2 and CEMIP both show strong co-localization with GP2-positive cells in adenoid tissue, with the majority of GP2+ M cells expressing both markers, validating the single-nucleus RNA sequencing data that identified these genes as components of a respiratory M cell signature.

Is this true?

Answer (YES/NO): NO